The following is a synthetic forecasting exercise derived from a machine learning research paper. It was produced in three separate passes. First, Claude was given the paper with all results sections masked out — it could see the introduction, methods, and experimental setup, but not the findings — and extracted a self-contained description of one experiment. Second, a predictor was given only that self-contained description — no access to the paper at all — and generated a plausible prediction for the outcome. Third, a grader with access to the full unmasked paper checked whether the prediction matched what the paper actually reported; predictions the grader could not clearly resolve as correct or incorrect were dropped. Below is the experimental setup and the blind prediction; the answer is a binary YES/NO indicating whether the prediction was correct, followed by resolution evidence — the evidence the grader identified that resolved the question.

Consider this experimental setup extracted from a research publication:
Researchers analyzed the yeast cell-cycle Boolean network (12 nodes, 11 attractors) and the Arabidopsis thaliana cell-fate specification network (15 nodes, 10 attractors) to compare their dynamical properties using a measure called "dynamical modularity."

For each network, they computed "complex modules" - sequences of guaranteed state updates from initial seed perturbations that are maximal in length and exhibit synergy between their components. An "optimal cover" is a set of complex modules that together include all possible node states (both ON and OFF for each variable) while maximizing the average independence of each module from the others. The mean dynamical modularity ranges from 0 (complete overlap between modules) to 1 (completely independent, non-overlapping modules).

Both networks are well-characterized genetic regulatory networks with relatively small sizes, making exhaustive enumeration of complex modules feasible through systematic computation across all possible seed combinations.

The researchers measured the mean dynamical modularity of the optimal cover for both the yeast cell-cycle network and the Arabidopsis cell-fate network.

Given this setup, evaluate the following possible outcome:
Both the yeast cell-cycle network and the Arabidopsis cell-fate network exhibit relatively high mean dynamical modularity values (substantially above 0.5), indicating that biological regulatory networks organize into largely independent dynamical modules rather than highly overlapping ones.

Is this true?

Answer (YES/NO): YES